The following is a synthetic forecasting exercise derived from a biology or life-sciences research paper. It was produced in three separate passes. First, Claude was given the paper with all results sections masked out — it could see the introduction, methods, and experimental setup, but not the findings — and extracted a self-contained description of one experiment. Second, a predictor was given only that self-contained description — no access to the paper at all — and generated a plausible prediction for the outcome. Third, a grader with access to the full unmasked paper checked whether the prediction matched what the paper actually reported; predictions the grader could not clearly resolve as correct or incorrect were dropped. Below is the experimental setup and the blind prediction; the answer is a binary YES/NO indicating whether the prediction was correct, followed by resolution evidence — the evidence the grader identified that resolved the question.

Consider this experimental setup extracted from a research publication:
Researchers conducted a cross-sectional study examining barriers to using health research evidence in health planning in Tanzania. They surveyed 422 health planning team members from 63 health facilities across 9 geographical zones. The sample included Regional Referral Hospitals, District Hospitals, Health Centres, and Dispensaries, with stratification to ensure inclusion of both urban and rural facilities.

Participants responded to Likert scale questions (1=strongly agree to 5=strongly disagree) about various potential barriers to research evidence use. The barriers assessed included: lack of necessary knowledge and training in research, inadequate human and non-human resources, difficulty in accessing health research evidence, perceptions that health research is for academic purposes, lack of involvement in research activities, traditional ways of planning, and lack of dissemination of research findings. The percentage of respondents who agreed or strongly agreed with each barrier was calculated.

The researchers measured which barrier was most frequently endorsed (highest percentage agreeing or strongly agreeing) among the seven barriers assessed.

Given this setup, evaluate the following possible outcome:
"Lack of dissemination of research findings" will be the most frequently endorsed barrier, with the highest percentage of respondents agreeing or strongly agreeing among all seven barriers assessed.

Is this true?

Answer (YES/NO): YES